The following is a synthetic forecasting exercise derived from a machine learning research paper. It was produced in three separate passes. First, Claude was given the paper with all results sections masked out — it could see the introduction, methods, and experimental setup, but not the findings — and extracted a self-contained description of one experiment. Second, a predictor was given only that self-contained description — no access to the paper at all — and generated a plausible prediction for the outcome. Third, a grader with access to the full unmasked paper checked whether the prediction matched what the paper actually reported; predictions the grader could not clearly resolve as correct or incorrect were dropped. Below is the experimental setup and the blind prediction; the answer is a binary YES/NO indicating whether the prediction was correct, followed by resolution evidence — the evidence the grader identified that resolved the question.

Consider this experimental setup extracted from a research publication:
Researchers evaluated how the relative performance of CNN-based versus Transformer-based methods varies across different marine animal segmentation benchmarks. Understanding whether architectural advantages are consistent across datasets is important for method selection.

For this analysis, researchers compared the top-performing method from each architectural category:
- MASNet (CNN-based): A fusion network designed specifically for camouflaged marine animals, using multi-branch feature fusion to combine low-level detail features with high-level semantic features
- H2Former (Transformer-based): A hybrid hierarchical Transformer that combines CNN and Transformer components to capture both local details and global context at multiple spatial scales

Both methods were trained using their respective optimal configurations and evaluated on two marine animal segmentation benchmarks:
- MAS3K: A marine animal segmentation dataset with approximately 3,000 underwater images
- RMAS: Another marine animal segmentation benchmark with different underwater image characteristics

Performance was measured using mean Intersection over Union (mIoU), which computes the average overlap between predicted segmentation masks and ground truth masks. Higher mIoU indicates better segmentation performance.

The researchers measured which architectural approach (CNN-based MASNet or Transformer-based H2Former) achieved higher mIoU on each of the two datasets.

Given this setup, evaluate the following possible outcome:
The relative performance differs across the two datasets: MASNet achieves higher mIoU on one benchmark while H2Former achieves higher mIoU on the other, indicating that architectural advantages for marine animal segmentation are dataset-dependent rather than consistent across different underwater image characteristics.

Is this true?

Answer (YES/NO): YES